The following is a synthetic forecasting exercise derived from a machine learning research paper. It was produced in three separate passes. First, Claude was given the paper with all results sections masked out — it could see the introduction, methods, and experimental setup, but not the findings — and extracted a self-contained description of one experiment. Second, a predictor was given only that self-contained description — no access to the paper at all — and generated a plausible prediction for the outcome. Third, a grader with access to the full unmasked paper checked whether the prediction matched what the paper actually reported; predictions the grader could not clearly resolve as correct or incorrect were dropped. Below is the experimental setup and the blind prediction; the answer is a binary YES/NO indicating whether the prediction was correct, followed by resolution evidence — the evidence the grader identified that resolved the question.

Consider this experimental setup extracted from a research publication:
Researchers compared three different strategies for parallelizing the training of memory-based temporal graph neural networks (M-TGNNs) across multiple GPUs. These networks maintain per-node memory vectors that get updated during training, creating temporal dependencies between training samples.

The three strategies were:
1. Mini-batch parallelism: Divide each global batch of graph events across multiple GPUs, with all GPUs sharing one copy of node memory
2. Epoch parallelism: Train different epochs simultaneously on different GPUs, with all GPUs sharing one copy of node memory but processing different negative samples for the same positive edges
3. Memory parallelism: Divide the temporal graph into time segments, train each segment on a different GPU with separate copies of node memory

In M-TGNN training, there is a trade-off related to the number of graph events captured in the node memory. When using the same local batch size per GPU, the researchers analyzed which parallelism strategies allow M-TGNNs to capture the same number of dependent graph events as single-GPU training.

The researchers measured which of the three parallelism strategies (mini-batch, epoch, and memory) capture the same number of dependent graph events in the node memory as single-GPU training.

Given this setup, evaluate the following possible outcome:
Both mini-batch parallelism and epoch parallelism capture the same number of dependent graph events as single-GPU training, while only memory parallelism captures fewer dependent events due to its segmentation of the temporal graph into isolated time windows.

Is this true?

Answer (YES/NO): NO